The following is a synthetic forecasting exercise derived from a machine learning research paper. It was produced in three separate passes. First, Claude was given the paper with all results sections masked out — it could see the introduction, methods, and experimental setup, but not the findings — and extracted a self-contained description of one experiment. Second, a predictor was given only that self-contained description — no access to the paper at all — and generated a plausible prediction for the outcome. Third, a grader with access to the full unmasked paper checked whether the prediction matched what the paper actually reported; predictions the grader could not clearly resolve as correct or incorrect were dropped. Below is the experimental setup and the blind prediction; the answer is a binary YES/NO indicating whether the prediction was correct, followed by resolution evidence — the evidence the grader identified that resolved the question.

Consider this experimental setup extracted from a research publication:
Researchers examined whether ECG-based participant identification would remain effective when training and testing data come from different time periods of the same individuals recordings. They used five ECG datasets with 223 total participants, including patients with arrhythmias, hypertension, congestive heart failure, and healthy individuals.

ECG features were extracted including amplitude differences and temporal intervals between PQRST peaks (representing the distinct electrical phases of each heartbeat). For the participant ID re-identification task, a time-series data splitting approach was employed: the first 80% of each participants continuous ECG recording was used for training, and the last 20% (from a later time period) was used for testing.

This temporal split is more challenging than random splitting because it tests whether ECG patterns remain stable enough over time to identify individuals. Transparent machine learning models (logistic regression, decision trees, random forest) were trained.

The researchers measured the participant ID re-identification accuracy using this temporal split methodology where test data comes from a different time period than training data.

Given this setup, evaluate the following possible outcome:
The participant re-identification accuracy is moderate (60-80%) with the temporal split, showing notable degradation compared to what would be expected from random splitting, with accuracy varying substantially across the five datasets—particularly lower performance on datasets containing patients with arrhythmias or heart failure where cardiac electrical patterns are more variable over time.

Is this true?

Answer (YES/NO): NO